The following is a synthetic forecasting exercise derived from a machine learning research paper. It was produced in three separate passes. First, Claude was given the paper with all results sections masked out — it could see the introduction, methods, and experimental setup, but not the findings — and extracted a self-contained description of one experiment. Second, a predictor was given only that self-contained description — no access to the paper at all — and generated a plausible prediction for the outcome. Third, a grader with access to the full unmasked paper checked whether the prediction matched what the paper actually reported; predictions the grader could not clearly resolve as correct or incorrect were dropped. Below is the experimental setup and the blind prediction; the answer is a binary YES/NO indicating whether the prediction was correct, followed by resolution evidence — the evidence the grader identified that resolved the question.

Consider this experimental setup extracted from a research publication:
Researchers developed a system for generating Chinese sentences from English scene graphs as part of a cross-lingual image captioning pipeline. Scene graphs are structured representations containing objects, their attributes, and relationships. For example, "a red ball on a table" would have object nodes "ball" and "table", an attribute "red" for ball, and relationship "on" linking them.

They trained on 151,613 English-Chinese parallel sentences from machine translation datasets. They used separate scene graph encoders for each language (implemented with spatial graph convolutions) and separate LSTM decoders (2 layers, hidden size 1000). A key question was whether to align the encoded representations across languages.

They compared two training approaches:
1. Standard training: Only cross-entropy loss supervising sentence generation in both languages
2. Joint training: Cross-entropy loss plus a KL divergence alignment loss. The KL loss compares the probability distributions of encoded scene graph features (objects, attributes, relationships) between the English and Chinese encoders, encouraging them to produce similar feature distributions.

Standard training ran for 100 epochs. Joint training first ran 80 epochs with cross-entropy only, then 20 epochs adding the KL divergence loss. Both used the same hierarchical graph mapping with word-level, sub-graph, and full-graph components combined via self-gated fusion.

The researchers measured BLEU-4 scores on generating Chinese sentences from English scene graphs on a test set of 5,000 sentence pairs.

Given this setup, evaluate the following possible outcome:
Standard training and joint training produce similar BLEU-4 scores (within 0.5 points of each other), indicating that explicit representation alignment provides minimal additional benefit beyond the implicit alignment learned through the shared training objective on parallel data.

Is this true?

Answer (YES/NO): YES